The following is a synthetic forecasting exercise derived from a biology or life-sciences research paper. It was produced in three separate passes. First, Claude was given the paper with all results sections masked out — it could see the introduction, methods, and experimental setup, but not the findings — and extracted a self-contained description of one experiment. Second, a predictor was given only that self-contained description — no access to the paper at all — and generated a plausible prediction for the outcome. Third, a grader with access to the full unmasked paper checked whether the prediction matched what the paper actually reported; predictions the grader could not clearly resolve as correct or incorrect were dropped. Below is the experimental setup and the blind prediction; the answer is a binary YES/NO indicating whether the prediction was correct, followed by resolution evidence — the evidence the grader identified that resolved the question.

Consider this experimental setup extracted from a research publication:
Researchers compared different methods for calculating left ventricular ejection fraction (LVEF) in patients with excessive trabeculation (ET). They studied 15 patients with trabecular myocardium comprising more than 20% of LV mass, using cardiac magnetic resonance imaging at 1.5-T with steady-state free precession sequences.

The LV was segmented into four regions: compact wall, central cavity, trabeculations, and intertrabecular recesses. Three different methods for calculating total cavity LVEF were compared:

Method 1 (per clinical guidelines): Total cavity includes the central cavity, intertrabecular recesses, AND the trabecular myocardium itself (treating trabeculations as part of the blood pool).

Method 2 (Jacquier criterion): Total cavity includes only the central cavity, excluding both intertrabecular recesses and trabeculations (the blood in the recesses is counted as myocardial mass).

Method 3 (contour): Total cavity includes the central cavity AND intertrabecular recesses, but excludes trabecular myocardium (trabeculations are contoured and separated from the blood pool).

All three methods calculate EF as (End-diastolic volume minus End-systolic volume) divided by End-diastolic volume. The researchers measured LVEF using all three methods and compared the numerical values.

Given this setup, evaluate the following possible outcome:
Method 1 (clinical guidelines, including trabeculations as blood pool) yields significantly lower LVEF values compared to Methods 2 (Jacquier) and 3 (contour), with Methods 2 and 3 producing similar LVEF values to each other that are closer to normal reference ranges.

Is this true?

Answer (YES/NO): NO